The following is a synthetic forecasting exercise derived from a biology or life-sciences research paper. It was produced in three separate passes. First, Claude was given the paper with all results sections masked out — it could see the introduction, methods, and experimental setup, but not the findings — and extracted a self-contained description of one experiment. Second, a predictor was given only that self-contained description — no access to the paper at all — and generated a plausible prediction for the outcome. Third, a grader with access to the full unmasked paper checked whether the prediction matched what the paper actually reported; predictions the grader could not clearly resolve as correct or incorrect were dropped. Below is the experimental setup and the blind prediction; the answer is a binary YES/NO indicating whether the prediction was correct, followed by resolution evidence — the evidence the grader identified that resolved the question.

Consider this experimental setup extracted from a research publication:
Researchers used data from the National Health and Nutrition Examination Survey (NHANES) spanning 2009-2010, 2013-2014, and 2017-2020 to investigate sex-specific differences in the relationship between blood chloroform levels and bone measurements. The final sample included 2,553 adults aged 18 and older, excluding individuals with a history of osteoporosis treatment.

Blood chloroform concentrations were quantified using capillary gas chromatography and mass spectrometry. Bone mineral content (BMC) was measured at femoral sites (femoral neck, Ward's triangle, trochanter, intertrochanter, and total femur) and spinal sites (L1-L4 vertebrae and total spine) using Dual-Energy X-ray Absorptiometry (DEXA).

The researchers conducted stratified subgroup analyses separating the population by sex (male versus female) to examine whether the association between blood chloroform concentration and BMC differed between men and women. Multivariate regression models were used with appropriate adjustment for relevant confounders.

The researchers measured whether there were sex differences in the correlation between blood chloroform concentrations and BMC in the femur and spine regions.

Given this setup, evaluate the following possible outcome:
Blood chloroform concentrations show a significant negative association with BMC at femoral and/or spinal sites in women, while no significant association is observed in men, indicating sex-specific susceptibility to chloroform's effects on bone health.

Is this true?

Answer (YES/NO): NO